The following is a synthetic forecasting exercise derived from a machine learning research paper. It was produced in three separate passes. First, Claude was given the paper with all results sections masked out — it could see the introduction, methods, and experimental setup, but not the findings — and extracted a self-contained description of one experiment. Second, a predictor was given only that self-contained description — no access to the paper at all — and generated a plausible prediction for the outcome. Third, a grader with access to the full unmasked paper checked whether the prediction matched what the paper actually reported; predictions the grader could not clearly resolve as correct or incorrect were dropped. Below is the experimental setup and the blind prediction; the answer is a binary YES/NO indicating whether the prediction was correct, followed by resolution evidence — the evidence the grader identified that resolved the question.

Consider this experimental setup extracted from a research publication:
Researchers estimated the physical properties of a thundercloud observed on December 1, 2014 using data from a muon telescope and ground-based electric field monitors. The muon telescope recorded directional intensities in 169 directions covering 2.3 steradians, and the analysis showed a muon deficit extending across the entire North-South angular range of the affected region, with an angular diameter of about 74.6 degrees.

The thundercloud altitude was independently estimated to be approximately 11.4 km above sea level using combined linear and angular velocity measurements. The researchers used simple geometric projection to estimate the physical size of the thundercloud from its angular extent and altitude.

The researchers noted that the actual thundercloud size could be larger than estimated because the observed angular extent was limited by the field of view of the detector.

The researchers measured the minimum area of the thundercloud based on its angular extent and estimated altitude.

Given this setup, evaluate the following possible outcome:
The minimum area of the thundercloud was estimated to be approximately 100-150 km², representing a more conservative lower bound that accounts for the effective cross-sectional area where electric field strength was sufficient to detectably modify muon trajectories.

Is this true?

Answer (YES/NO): NO